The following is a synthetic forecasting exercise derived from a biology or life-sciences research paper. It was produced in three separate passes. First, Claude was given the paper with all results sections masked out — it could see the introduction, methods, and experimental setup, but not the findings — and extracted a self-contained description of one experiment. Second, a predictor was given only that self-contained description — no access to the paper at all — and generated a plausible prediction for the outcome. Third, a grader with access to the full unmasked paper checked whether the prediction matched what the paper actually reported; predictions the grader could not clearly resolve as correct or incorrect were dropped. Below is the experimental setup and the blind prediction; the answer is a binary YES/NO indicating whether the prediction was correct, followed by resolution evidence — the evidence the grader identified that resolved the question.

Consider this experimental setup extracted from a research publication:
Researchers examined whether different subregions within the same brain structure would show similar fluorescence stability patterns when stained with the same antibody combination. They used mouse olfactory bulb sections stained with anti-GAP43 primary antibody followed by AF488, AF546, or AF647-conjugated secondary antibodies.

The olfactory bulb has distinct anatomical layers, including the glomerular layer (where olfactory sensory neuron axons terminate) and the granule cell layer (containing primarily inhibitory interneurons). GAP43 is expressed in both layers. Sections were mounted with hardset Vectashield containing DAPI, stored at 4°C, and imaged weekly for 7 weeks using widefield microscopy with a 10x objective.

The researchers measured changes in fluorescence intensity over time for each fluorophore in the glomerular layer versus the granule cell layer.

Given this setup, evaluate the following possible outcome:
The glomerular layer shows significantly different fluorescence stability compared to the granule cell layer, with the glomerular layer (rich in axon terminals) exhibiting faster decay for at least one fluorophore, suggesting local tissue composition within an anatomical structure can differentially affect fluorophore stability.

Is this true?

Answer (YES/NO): NO